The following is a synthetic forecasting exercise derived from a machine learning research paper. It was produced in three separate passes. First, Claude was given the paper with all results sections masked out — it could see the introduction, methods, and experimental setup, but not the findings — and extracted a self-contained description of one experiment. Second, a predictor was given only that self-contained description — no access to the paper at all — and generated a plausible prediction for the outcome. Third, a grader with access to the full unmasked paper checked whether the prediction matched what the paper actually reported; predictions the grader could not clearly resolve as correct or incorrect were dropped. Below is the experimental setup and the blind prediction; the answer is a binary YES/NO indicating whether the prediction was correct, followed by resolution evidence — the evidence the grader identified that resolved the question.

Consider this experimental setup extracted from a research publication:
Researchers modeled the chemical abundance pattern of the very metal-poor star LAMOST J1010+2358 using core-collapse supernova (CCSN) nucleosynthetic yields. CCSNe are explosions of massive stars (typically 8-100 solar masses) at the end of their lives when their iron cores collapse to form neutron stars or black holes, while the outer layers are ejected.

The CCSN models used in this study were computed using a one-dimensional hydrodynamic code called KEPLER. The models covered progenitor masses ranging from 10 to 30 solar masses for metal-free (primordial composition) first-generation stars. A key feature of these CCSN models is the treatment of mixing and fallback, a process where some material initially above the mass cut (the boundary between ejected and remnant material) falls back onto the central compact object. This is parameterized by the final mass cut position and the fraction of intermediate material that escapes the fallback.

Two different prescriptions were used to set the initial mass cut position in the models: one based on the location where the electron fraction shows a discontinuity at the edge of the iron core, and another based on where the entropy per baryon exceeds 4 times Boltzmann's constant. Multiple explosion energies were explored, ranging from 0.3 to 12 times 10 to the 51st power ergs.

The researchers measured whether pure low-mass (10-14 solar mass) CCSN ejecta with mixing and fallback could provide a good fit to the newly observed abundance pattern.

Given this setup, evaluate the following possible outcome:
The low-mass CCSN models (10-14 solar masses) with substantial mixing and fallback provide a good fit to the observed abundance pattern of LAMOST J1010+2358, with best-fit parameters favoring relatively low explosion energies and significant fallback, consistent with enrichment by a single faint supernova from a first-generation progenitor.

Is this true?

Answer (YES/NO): NO